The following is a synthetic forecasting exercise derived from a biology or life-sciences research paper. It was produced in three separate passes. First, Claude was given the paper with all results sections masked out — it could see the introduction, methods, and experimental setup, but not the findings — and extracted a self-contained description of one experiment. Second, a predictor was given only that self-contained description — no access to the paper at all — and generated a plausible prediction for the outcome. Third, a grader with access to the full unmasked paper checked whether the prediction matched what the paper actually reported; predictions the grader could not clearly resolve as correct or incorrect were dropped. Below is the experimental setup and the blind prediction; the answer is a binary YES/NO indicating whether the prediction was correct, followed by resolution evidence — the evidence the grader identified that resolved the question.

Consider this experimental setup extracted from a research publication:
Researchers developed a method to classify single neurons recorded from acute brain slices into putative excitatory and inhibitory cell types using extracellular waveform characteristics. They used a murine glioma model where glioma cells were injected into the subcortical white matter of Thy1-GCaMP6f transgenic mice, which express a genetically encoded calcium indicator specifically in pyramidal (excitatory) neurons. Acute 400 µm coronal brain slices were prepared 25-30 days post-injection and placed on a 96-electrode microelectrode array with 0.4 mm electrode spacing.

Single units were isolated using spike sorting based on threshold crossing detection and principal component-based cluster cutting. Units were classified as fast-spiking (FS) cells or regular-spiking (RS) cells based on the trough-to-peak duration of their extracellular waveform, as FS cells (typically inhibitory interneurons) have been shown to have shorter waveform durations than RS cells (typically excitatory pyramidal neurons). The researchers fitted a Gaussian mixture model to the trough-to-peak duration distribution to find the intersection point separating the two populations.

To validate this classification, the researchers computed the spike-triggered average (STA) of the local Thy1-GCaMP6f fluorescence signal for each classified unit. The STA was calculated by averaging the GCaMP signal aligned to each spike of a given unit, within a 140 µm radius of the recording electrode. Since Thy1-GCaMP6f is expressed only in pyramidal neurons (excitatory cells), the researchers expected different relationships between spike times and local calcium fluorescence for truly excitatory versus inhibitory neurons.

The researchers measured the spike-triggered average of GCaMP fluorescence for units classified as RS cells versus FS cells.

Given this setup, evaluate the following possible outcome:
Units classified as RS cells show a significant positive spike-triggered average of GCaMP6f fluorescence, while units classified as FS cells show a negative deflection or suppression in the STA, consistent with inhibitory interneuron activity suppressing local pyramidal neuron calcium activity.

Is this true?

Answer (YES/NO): NO